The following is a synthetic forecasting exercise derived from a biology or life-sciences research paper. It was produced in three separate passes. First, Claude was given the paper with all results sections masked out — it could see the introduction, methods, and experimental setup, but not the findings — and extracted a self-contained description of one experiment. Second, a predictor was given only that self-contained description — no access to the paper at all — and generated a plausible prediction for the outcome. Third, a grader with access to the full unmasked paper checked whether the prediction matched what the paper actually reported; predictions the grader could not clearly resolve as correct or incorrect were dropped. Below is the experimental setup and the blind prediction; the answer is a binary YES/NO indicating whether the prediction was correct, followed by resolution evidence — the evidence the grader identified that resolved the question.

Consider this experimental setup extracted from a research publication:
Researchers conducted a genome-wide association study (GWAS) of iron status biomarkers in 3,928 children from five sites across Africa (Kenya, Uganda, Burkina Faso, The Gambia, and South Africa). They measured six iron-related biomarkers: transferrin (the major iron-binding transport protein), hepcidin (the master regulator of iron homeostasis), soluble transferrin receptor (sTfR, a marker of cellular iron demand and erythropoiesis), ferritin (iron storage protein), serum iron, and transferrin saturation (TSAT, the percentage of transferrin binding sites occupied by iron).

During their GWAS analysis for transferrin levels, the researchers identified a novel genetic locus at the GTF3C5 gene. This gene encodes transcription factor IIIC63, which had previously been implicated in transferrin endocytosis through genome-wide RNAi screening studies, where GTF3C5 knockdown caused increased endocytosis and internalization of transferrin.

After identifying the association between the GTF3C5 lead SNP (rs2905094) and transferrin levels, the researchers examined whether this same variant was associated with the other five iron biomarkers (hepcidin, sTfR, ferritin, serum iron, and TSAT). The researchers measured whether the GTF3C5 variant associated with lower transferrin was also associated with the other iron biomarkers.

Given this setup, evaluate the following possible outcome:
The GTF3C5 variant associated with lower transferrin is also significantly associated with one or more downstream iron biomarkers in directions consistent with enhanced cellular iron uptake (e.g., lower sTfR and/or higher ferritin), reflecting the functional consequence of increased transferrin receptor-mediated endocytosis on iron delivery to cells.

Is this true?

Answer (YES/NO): YES